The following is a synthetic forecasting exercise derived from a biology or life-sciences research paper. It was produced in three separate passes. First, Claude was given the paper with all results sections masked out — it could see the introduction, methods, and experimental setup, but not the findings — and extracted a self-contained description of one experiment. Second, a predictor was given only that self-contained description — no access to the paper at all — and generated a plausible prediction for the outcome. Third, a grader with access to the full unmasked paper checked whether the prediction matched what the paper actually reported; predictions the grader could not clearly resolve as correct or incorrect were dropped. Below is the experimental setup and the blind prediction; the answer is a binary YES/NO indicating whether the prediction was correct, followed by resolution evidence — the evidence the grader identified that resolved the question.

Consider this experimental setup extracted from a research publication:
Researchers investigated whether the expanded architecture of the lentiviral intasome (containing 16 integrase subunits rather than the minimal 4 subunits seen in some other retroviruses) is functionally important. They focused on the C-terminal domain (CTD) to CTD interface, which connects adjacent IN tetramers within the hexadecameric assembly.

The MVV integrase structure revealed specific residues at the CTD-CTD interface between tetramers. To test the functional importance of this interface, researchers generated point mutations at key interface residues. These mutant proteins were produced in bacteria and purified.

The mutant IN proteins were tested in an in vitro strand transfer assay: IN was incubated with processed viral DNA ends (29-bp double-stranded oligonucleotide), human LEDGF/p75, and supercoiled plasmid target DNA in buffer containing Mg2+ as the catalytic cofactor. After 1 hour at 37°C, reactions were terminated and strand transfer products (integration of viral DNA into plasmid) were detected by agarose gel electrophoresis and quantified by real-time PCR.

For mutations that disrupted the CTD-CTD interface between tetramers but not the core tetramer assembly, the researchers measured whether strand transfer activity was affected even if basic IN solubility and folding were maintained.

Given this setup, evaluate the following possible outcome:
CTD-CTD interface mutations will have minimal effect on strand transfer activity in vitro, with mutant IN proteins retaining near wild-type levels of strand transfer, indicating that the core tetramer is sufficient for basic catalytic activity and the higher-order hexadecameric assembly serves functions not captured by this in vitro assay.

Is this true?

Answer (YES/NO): NO